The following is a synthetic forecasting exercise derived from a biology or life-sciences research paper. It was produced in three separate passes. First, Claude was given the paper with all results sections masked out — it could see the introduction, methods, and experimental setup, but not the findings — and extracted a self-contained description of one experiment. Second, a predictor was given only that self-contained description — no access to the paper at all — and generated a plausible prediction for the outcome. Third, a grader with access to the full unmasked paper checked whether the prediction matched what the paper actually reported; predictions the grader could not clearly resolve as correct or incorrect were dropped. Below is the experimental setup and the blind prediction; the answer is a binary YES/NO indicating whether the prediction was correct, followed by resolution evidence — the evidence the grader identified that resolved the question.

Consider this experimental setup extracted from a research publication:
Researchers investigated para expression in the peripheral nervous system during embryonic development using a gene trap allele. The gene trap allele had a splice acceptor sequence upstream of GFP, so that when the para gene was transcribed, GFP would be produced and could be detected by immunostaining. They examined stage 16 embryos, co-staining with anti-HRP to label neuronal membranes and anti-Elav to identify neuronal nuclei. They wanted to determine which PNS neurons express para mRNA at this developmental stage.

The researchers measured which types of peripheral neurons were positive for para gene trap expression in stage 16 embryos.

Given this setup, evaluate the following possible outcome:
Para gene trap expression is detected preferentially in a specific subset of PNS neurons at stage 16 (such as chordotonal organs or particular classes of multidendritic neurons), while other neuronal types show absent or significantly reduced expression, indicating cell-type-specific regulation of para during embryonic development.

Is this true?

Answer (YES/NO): YES